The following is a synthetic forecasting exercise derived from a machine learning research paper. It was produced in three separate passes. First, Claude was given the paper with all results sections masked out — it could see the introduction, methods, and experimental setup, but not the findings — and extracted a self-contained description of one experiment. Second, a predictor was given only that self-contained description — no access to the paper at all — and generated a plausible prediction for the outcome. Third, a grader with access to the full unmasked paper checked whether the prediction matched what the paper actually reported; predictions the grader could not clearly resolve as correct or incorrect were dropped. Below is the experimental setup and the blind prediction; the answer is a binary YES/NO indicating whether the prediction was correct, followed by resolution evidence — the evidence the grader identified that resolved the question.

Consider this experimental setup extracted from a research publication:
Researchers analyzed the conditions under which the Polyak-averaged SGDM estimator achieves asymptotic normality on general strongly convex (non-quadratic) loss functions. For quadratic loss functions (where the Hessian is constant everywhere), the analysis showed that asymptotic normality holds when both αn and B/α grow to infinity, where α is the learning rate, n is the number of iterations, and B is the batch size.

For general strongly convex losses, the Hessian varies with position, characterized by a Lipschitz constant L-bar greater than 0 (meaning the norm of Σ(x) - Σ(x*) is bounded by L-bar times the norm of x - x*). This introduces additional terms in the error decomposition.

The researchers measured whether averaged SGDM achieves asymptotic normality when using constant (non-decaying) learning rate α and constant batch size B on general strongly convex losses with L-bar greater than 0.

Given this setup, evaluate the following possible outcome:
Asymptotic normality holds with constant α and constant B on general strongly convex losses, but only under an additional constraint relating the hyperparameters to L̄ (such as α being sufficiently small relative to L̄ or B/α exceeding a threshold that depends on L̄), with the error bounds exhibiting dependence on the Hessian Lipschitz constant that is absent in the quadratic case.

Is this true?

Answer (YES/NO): NO